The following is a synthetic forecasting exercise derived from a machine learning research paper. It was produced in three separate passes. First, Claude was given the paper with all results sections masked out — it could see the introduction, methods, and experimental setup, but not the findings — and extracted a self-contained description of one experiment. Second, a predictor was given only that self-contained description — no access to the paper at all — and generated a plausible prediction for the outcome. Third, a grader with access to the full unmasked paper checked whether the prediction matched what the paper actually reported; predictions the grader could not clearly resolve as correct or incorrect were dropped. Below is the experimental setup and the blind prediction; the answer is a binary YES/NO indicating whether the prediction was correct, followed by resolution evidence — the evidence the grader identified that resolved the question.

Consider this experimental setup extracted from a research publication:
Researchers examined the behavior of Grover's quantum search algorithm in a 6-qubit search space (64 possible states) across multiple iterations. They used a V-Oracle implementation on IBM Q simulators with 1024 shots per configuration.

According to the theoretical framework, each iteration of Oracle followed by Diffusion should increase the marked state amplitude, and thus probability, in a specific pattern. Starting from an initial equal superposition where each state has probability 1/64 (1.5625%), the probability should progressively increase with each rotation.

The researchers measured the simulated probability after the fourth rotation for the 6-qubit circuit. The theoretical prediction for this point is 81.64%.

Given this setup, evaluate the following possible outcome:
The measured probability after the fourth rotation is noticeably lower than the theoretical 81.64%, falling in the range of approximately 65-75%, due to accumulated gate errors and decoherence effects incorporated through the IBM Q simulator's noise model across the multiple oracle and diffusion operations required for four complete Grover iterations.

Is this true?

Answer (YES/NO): NO